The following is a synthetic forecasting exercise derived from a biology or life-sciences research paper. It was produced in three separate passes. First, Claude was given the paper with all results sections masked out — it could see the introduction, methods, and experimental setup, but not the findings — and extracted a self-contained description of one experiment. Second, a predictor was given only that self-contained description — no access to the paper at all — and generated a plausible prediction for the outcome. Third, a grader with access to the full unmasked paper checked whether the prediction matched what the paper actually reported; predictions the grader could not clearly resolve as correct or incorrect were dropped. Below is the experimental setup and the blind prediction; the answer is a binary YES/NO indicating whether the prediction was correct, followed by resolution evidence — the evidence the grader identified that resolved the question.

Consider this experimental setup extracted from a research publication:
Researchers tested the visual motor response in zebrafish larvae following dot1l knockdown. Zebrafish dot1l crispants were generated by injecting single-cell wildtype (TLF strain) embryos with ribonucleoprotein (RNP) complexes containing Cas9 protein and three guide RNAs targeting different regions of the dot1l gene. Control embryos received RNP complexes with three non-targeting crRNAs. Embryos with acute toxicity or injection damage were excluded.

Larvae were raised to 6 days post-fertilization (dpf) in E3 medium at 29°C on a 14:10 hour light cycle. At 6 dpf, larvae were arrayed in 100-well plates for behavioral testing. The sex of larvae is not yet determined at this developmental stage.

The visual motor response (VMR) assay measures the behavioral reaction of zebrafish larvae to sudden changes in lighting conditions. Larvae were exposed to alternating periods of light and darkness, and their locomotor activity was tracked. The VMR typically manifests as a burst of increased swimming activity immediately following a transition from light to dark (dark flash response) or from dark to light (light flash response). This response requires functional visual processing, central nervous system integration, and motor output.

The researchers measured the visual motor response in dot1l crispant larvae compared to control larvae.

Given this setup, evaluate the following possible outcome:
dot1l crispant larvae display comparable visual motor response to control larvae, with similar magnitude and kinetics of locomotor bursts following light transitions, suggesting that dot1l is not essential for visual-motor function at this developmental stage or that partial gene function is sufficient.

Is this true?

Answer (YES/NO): NO